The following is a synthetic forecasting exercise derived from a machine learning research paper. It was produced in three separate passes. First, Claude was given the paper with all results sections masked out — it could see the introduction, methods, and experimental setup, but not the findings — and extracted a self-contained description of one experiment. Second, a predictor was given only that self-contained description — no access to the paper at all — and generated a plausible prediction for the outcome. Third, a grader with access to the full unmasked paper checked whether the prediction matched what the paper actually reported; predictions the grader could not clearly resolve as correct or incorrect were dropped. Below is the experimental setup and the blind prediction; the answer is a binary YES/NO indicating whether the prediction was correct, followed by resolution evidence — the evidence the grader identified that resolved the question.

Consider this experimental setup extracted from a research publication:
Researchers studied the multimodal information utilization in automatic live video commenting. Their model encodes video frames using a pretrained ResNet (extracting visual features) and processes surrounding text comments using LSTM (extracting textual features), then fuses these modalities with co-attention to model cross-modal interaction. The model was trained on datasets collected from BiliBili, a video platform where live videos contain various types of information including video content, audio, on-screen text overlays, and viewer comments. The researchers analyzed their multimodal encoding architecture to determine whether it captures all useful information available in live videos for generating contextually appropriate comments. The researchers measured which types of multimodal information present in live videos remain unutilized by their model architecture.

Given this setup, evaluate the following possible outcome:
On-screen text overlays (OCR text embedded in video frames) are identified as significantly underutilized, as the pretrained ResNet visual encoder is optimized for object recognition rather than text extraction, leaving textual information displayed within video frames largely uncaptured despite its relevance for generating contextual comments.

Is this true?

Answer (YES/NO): YES